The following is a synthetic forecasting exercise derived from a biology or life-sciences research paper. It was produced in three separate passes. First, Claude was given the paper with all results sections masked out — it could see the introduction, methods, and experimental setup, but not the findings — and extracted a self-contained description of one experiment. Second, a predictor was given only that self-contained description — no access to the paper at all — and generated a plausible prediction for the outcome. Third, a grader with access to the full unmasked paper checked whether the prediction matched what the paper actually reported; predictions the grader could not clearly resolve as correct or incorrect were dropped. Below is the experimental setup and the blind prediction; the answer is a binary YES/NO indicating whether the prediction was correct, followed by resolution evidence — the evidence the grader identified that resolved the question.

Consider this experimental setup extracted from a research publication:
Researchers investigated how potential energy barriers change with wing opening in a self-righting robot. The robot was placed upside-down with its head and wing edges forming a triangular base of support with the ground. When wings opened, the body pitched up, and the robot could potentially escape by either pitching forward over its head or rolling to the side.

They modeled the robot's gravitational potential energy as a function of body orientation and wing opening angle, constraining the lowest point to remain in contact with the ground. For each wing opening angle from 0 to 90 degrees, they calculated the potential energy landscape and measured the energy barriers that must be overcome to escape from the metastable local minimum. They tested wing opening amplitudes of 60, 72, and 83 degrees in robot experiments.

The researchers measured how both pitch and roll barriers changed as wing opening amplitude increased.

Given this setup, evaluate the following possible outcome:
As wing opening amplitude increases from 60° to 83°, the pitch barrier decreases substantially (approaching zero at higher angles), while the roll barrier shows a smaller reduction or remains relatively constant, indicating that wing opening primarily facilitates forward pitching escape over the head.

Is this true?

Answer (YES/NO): NO